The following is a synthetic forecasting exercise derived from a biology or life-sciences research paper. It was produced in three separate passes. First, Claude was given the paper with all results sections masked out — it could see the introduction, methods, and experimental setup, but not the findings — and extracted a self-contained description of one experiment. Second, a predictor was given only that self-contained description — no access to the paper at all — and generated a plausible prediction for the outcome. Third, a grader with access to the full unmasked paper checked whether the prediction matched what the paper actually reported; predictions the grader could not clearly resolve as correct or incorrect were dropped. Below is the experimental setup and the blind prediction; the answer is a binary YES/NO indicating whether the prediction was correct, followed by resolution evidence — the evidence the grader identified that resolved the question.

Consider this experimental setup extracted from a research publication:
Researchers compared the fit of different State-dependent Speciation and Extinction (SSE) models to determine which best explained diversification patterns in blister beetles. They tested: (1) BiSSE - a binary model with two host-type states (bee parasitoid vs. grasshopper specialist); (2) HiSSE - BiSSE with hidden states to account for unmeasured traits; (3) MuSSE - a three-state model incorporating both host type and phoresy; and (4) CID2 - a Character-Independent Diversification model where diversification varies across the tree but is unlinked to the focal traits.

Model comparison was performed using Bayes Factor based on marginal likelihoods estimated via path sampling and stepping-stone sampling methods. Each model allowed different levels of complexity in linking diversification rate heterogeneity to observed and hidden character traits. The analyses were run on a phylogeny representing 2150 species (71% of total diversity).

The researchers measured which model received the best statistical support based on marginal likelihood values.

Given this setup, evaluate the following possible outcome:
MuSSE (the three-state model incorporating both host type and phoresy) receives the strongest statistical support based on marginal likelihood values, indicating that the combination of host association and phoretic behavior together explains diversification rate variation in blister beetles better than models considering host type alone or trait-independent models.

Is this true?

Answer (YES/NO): NO